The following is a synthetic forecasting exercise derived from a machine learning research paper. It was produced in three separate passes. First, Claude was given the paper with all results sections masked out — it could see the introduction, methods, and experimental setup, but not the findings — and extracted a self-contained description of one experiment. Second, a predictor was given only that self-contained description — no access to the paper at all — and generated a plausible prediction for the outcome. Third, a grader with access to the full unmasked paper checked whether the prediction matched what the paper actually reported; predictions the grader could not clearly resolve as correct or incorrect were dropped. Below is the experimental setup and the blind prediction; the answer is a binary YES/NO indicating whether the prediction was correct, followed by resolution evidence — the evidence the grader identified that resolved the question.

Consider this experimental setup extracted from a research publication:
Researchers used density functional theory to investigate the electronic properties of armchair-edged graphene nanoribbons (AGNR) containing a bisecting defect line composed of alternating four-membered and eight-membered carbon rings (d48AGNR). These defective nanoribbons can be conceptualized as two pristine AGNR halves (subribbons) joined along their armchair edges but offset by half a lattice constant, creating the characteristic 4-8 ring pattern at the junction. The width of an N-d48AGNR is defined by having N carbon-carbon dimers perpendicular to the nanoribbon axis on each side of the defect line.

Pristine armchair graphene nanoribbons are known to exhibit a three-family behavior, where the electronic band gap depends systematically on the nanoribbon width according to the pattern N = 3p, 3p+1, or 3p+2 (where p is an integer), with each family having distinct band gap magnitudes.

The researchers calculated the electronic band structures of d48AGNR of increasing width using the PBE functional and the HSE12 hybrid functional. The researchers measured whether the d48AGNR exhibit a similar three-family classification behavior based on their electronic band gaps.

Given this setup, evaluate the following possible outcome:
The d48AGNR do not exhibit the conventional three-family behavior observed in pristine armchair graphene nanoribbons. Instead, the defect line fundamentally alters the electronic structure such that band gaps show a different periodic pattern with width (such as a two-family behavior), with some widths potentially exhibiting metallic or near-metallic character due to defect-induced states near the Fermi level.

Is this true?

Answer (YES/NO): NO